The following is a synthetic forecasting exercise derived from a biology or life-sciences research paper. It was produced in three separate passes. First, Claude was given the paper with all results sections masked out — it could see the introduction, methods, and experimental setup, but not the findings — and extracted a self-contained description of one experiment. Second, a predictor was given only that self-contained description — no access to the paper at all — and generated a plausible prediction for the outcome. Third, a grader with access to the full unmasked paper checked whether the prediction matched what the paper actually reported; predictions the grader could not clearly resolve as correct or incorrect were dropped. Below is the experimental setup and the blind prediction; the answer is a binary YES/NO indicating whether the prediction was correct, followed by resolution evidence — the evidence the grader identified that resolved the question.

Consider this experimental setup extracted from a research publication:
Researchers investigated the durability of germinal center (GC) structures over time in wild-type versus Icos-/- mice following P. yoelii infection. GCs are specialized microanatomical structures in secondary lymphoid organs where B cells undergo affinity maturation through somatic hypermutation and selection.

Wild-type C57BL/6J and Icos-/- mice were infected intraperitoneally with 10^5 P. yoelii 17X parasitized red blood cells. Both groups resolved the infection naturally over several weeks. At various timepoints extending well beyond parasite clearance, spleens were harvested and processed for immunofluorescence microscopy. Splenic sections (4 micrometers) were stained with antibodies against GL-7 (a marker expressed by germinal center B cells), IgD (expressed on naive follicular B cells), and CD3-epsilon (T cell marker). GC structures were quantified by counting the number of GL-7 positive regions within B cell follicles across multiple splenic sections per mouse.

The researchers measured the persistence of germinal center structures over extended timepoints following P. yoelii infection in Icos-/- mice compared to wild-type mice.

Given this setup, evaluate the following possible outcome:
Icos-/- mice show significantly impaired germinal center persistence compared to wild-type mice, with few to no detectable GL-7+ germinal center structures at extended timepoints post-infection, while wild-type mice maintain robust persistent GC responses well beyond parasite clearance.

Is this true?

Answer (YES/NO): YES